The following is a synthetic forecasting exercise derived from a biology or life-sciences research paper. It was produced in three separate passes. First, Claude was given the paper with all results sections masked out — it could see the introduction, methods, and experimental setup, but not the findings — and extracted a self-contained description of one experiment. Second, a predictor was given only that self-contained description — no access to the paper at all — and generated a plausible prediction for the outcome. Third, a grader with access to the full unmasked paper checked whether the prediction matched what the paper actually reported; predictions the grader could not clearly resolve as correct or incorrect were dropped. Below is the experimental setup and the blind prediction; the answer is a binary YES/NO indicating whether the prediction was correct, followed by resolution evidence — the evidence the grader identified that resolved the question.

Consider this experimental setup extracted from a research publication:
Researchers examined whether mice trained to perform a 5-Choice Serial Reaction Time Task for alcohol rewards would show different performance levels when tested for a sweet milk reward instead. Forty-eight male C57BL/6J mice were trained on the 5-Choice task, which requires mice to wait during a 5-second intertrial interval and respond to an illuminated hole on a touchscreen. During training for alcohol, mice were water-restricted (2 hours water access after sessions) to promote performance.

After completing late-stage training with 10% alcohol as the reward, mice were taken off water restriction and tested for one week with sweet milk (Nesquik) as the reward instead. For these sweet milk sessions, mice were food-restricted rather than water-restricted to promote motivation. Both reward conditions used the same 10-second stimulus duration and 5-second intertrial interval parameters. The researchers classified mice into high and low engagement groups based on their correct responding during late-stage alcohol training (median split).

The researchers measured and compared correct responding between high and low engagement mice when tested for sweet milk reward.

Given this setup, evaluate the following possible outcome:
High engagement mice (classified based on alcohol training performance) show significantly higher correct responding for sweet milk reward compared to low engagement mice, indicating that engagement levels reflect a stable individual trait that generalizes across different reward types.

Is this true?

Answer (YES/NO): NO